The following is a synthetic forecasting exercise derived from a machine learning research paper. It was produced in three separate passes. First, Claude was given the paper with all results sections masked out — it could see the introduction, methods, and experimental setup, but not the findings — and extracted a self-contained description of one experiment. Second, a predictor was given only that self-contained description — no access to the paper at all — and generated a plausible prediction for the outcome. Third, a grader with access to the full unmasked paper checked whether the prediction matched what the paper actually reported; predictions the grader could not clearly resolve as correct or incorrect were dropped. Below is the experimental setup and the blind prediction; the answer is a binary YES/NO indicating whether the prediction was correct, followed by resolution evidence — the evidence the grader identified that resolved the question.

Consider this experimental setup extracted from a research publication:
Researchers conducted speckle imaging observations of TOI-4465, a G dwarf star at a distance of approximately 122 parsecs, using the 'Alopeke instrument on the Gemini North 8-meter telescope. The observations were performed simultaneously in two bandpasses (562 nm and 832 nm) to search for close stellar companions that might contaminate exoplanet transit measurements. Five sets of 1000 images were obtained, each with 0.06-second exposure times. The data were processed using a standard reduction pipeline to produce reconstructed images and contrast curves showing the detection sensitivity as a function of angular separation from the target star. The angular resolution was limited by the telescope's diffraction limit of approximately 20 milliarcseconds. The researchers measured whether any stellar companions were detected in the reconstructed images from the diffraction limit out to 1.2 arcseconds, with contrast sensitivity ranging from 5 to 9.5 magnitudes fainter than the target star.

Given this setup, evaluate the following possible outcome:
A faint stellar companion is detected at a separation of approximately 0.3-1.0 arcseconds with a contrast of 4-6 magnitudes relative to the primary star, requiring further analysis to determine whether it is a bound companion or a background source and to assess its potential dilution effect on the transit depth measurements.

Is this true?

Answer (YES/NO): NO